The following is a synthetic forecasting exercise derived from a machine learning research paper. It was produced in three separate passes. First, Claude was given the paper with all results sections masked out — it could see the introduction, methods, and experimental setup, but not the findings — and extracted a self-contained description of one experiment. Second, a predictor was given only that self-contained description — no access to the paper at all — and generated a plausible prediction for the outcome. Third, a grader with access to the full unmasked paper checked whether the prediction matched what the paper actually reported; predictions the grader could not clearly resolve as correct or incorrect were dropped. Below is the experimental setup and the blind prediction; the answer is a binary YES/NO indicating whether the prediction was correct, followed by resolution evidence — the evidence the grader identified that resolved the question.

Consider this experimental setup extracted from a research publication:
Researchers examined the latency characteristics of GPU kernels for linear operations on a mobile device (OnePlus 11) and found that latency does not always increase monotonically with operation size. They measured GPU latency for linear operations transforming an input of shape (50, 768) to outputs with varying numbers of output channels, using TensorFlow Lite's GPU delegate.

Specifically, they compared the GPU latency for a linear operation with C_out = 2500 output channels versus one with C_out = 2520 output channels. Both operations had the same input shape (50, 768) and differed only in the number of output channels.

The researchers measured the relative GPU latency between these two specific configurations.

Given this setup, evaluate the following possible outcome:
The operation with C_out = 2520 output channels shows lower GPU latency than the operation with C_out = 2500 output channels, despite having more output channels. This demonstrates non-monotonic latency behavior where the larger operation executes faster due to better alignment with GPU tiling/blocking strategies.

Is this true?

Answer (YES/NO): YES